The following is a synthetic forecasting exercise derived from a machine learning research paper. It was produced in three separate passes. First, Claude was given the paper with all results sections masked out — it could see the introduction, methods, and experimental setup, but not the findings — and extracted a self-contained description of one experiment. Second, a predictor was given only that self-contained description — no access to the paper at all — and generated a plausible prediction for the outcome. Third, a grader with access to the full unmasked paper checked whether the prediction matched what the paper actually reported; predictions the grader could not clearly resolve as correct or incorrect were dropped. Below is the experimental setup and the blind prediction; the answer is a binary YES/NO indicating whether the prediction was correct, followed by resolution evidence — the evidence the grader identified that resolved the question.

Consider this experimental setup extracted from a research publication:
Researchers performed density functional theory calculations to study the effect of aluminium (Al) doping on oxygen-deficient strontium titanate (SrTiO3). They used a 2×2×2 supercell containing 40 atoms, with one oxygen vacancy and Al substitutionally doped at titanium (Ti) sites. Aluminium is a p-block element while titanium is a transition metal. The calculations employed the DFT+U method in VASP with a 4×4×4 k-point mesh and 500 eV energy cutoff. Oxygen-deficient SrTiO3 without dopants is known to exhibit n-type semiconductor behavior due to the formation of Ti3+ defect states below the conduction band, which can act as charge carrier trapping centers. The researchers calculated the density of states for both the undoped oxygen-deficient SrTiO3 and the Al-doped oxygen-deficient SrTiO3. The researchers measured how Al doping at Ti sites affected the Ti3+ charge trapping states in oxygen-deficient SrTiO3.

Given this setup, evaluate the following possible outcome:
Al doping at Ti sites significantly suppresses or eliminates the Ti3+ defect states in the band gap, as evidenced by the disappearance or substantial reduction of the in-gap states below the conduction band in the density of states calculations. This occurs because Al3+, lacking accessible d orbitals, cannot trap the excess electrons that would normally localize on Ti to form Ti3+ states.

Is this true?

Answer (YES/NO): YES